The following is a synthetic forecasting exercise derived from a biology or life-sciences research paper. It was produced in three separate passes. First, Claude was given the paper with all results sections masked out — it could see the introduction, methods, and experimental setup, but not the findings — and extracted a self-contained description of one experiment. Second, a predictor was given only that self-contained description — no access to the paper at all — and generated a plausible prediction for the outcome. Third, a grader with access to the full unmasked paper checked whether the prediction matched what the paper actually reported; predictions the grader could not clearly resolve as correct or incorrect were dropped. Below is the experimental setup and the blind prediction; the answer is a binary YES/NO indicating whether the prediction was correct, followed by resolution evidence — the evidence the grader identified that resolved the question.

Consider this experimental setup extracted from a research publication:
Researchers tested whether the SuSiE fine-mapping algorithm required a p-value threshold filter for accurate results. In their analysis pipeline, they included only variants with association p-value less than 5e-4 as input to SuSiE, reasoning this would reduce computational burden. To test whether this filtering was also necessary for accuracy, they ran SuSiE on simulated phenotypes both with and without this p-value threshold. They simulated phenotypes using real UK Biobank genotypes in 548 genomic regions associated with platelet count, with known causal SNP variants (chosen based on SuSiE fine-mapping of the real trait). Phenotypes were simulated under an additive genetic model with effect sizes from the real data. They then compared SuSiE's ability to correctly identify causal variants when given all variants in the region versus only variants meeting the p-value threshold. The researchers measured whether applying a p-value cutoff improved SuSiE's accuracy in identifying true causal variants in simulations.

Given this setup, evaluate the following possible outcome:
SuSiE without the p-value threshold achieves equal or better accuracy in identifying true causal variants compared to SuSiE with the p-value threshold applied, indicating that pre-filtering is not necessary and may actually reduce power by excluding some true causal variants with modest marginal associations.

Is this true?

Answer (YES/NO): NO